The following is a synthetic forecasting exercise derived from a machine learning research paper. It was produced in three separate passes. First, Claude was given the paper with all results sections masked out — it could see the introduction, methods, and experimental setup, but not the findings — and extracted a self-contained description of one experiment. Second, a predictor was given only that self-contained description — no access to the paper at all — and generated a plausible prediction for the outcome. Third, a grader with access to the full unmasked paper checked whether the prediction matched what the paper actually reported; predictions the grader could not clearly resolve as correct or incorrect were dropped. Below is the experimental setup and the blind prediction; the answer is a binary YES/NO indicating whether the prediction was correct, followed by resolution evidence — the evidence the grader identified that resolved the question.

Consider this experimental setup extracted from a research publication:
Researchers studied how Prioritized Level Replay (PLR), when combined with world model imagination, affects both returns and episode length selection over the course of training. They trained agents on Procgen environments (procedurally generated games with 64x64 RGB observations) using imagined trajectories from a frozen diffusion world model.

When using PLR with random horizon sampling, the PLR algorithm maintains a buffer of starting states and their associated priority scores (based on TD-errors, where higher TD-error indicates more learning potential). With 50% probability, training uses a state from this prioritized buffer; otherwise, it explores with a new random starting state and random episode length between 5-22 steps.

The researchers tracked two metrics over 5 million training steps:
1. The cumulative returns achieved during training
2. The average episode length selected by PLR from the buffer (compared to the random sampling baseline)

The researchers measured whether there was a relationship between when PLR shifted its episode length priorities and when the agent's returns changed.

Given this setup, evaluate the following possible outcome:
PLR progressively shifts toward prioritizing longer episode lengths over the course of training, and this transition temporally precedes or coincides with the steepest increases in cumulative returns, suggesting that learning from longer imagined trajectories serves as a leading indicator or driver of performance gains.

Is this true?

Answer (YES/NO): NO